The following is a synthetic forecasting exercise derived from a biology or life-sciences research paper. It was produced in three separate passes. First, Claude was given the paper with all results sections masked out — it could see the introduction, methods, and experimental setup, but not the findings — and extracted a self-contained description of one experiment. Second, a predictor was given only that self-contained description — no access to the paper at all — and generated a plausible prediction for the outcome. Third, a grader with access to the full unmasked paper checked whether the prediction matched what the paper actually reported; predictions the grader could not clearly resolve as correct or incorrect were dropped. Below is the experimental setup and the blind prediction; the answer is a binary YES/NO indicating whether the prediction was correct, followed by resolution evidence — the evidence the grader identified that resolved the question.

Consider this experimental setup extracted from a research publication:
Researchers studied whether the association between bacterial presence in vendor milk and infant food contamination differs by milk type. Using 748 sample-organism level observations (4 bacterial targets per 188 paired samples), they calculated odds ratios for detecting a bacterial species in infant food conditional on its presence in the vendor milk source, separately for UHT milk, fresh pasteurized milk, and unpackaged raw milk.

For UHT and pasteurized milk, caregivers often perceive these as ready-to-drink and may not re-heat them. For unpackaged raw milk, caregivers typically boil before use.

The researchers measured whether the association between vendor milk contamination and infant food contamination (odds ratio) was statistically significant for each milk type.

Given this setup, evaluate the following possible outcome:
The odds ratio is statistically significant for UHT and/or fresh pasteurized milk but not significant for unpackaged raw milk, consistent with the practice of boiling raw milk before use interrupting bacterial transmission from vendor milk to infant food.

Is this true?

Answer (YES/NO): YES